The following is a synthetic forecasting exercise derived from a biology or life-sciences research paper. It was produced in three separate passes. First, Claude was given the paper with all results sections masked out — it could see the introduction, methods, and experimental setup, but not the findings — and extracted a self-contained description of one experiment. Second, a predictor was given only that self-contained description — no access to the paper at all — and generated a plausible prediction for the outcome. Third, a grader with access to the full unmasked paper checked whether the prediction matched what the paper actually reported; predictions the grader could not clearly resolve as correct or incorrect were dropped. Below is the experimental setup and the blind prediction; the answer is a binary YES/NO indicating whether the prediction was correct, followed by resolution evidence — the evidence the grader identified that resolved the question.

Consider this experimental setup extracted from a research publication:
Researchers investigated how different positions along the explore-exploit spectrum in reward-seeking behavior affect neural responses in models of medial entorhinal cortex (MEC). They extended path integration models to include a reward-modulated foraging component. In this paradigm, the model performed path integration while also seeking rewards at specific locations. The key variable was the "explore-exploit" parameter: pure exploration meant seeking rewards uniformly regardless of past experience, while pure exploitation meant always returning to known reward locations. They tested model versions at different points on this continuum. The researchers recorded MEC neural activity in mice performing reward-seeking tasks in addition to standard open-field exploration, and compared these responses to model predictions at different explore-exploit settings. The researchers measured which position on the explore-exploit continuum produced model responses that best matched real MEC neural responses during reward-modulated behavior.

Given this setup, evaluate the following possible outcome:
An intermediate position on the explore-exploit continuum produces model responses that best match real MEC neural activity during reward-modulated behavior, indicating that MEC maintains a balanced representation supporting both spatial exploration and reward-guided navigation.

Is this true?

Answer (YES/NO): YES